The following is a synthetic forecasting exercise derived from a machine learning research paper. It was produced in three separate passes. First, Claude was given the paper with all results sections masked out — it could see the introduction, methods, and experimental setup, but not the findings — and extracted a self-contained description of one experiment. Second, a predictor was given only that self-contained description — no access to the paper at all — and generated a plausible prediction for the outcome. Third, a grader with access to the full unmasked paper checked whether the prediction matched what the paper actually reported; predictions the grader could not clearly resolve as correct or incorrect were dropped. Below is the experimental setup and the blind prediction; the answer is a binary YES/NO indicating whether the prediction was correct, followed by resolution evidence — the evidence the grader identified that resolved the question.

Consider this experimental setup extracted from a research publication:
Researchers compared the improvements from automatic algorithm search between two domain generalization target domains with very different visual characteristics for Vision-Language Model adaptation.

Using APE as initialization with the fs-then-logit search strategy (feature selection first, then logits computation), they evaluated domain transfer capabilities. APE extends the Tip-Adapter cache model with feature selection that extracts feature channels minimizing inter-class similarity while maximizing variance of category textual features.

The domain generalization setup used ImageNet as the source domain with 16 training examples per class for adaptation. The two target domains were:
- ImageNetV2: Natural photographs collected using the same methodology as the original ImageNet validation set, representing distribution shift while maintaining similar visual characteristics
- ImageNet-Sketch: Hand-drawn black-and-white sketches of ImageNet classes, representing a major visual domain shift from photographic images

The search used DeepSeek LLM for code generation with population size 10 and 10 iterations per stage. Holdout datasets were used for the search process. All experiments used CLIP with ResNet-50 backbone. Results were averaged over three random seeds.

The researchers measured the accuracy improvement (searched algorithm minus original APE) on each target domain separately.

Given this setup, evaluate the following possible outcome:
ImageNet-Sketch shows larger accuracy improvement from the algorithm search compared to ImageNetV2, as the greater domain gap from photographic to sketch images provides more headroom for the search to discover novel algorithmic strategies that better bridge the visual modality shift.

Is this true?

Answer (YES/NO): NO